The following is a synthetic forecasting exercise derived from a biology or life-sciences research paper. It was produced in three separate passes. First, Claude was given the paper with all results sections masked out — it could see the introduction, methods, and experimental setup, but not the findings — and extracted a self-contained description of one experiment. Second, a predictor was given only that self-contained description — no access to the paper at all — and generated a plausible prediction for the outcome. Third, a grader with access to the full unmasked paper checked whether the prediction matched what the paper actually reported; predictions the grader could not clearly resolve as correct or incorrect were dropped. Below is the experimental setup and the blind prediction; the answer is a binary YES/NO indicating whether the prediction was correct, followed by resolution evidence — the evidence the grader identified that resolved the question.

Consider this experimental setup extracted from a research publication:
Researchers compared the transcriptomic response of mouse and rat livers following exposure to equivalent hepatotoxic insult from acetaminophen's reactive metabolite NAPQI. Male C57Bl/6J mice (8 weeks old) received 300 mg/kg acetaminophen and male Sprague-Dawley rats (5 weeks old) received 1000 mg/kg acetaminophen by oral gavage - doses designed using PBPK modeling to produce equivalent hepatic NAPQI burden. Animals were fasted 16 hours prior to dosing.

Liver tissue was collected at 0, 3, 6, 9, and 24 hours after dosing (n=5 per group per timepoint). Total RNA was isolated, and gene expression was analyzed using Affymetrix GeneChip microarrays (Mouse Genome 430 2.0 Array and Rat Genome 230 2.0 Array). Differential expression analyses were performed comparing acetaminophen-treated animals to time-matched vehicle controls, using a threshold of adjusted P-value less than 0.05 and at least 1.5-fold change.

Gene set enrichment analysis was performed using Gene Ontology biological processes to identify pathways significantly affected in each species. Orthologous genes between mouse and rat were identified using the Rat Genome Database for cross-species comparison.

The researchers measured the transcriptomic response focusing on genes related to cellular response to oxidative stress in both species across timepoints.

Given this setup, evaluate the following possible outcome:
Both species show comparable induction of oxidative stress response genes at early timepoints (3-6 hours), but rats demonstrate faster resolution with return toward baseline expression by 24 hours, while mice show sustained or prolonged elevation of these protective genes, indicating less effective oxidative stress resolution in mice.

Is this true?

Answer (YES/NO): NO